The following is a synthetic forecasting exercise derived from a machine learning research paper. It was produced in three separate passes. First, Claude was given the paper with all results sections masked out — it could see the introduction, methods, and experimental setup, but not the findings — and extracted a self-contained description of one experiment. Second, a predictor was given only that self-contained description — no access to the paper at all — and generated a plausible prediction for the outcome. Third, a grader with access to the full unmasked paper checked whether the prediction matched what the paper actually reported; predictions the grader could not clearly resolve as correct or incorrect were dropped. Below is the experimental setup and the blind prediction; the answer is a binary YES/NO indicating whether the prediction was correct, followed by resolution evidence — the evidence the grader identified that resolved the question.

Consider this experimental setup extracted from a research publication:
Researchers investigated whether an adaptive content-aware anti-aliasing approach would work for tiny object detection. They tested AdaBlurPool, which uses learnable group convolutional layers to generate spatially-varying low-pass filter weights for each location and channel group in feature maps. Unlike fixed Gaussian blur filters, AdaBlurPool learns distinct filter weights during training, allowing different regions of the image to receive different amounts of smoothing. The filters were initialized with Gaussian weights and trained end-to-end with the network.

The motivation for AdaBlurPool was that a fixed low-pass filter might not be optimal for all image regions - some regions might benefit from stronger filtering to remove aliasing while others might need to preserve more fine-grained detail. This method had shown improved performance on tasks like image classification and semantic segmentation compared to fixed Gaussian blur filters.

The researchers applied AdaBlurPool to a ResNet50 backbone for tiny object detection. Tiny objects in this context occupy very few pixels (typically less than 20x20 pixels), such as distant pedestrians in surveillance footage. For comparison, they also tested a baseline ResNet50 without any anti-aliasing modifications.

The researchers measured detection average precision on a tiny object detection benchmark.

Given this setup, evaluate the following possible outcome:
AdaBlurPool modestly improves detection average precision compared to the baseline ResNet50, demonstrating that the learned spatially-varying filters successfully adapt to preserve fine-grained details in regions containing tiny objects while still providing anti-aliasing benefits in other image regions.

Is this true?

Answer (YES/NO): NO